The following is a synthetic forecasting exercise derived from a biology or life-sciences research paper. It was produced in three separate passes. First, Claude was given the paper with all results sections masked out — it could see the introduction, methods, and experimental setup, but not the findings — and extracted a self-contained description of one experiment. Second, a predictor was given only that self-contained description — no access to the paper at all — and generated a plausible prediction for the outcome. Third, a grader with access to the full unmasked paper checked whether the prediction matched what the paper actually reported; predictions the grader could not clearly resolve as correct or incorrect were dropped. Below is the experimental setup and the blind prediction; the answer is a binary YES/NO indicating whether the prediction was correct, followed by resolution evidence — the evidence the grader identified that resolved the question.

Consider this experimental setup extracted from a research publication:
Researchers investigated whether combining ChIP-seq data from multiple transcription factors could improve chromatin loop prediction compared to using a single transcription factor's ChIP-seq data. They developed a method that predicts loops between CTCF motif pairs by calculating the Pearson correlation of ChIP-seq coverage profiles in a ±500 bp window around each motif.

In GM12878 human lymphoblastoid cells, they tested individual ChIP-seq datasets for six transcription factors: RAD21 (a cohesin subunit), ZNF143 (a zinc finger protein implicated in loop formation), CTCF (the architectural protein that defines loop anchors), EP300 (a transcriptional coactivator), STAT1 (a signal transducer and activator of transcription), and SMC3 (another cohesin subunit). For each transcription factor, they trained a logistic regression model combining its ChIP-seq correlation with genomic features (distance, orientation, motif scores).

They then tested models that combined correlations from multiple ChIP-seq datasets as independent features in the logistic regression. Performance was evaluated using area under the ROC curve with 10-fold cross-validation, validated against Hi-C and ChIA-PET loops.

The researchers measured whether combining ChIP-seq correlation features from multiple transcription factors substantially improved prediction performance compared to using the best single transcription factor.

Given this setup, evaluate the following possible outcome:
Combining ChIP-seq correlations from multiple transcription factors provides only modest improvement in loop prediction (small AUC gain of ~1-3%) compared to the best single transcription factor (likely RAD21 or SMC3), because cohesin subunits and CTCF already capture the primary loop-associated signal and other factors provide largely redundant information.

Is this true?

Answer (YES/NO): NO